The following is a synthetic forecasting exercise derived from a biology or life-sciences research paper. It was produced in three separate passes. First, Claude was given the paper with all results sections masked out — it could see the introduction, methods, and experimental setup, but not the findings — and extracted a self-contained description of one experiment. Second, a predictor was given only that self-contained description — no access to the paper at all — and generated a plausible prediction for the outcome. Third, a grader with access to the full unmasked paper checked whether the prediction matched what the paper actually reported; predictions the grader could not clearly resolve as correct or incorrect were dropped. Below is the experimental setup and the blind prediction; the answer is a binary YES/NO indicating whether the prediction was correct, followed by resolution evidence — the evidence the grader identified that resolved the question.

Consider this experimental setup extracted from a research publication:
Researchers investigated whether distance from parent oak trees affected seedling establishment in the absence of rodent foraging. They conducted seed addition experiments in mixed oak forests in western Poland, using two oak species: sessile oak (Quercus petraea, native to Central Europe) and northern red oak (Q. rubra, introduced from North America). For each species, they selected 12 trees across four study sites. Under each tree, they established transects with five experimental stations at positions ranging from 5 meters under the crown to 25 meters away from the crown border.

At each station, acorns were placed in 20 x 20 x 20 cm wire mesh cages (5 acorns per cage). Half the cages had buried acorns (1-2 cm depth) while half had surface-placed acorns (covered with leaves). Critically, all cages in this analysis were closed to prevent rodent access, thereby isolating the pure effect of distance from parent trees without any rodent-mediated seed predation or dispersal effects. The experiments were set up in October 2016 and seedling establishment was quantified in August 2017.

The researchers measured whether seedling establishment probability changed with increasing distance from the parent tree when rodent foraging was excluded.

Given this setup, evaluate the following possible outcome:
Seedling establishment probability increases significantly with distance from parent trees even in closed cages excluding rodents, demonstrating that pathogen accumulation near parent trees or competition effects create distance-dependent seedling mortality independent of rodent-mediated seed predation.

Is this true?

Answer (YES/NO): NO